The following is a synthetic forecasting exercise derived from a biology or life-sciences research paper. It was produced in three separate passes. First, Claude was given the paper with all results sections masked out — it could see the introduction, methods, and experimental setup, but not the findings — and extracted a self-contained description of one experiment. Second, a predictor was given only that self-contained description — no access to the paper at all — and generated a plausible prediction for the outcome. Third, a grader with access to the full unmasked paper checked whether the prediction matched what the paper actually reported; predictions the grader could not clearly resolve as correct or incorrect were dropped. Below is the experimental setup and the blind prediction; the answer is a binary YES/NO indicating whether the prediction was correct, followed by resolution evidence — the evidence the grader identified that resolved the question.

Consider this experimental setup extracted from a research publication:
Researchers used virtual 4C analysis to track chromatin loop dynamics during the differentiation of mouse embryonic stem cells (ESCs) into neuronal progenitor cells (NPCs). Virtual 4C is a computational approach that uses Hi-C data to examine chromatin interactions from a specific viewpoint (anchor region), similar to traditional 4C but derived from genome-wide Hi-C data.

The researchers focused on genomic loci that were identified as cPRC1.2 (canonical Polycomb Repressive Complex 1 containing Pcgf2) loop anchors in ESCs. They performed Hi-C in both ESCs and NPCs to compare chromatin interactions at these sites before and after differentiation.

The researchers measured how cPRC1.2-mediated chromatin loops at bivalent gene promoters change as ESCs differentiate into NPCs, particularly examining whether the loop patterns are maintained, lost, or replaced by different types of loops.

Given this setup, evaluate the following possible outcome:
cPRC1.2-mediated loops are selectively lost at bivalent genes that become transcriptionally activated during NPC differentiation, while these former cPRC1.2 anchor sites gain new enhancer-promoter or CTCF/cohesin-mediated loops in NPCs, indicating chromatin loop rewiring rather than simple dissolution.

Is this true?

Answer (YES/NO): YES